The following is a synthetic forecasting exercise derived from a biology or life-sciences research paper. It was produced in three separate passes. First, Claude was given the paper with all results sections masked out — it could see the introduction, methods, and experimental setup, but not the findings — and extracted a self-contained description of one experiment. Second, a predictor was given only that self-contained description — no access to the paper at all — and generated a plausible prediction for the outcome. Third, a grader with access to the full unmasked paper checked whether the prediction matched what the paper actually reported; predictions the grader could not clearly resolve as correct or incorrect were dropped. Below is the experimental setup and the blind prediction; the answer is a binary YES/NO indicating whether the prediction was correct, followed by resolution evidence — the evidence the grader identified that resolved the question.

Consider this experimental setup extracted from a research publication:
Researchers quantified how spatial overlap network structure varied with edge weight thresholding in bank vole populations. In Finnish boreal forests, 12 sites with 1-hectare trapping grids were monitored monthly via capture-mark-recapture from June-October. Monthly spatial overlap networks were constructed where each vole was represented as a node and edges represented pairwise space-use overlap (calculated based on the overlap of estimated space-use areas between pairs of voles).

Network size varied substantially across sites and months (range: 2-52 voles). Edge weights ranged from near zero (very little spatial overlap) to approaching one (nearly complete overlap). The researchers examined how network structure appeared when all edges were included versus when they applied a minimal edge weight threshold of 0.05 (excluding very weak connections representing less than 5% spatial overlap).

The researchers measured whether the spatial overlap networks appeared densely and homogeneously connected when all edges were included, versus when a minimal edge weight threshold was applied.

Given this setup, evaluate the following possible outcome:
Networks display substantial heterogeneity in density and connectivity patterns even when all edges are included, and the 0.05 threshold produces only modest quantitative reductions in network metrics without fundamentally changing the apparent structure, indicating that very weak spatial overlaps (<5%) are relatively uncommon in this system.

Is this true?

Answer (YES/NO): NO